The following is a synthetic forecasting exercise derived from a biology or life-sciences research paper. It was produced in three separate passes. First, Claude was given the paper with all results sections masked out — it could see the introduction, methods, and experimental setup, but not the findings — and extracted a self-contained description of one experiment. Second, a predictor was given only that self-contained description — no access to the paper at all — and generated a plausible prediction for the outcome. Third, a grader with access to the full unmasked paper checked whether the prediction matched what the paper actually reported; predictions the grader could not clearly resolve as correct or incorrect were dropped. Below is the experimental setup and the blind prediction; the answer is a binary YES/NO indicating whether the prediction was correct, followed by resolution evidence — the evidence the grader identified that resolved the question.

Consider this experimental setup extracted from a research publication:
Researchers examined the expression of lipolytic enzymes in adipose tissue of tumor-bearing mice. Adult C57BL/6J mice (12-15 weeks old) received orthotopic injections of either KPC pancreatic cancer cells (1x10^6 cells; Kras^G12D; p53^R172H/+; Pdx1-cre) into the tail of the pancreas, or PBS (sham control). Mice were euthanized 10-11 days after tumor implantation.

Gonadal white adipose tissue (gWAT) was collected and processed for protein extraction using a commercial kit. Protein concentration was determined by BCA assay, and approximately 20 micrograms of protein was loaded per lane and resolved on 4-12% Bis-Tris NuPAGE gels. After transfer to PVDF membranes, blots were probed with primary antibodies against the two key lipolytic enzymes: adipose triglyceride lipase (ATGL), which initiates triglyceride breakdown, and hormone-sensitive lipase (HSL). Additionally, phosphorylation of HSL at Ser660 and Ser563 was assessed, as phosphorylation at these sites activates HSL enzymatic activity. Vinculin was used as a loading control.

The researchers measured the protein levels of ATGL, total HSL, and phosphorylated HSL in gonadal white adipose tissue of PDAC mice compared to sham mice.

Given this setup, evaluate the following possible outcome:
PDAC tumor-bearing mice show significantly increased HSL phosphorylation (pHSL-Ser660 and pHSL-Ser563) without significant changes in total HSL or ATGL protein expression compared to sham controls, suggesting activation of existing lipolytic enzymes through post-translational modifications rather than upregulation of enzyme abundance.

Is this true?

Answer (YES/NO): NO